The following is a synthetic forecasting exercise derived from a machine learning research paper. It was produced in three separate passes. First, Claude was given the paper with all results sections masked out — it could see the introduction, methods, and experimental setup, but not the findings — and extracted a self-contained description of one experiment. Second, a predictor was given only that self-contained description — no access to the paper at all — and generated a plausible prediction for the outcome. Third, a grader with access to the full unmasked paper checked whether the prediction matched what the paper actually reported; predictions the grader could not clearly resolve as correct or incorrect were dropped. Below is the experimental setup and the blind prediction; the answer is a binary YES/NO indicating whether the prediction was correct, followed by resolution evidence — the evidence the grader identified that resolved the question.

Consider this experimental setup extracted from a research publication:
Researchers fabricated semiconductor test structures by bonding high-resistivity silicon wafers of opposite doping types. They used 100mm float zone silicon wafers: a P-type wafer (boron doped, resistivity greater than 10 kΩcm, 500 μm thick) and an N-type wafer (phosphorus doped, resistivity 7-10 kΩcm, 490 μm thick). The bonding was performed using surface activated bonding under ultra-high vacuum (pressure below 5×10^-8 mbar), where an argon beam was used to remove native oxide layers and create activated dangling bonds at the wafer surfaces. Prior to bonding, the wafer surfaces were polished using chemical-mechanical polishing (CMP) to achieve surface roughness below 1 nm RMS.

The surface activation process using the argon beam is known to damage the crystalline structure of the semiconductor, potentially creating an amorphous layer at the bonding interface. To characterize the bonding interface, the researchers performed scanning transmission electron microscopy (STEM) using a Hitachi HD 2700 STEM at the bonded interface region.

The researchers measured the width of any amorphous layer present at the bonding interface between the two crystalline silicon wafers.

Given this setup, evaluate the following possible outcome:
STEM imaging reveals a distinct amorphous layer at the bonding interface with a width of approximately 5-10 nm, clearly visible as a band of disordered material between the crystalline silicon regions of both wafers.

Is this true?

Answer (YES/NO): NO